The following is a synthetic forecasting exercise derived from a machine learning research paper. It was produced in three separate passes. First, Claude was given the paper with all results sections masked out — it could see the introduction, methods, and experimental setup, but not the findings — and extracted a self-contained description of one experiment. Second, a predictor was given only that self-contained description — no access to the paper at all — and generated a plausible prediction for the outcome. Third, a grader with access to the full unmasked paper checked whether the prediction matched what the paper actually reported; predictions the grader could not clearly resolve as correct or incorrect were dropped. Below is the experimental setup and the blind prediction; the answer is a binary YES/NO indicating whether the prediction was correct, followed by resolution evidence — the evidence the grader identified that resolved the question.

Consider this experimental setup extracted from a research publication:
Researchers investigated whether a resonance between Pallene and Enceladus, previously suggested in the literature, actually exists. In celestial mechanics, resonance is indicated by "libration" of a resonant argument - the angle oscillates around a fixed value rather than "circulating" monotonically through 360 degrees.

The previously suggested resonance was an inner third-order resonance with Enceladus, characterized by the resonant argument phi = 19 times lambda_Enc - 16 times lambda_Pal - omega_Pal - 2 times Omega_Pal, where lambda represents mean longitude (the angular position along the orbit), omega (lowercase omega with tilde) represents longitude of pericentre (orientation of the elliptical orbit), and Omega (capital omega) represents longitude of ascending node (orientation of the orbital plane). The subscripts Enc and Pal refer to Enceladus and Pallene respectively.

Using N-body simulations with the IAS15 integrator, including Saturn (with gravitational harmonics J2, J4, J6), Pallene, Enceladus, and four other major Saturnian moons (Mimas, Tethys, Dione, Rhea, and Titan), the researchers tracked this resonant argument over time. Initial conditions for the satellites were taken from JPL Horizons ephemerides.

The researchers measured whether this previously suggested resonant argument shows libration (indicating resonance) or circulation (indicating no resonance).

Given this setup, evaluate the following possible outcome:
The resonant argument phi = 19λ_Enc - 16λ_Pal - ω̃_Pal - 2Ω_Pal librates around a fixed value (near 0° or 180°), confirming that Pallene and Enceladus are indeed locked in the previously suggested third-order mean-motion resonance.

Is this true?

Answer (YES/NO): NO